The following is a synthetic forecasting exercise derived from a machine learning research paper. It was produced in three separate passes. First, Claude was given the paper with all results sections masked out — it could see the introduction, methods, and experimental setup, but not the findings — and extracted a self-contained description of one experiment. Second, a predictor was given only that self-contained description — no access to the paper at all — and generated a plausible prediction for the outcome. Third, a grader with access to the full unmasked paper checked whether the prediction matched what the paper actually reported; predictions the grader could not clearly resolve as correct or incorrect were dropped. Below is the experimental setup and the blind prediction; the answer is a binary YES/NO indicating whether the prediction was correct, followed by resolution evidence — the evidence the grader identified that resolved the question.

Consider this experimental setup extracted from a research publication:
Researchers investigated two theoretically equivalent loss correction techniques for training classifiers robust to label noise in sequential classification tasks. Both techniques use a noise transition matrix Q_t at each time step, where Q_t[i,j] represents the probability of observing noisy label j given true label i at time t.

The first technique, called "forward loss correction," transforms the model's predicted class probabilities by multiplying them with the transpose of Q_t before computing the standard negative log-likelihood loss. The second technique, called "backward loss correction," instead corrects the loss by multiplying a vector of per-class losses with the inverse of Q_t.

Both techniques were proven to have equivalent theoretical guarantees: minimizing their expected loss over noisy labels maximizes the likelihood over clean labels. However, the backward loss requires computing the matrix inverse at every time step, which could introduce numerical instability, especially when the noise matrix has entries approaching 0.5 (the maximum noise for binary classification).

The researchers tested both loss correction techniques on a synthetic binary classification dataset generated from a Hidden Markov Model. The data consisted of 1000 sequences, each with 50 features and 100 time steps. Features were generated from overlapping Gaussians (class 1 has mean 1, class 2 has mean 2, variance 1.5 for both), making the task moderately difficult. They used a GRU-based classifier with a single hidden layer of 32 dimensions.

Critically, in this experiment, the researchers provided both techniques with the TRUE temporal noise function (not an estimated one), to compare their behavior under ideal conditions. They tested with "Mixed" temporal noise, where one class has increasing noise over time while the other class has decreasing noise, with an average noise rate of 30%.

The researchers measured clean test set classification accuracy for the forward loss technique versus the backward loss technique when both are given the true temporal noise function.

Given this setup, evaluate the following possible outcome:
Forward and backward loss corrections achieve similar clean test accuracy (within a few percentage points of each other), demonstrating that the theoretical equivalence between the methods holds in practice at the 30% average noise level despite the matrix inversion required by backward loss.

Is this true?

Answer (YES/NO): NO